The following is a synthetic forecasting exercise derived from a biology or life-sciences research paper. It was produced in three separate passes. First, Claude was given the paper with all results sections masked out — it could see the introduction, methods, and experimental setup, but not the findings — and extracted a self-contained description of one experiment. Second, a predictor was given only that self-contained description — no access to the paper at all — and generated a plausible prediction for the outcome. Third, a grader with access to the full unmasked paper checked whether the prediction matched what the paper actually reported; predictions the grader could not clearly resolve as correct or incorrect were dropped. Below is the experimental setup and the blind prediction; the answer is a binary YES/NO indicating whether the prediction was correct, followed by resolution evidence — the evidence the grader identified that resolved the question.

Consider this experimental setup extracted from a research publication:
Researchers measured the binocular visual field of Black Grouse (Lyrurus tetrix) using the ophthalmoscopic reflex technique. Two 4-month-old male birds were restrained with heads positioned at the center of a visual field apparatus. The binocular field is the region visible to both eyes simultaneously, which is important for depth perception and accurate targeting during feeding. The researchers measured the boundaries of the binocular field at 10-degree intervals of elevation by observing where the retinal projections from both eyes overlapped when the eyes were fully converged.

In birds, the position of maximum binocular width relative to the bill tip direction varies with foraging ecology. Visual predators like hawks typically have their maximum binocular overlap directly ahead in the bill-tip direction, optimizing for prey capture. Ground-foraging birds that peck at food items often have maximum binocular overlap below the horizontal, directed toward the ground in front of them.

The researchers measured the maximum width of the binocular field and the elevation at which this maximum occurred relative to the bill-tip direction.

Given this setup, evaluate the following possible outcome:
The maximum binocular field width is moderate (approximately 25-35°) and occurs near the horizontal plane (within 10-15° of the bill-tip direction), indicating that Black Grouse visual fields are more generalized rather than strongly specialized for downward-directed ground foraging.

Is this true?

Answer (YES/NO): NO